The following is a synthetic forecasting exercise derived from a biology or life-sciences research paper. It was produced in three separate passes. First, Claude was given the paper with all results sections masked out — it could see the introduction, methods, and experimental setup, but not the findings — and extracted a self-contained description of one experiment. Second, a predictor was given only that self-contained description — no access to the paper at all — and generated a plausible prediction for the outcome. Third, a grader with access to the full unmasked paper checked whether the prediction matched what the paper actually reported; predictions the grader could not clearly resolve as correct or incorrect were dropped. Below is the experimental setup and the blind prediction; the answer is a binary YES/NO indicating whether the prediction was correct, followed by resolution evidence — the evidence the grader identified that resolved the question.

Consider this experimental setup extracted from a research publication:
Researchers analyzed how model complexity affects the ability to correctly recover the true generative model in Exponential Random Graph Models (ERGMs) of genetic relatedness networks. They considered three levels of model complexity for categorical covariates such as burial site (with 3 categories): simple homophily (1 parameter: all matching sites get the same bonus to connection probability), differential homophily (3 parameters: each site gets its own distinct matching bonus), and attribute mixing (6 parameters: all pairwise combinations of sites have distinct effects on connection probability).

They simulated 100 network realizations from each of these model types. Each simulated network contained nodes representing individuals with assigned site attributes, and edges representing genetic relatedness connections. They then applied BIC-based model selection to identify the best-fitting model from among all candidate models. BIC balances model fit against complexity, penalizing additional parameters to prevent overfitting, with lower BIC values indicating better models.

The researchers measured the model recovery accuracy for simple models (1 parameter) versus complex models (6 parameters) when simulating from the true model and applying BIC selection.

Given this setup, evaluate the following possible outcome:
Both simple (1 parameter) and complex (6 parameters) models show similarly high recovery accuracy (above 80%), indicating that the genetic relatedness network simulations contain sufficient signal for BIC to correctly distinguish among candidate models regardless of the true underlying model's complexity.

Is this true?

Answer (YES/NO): YES